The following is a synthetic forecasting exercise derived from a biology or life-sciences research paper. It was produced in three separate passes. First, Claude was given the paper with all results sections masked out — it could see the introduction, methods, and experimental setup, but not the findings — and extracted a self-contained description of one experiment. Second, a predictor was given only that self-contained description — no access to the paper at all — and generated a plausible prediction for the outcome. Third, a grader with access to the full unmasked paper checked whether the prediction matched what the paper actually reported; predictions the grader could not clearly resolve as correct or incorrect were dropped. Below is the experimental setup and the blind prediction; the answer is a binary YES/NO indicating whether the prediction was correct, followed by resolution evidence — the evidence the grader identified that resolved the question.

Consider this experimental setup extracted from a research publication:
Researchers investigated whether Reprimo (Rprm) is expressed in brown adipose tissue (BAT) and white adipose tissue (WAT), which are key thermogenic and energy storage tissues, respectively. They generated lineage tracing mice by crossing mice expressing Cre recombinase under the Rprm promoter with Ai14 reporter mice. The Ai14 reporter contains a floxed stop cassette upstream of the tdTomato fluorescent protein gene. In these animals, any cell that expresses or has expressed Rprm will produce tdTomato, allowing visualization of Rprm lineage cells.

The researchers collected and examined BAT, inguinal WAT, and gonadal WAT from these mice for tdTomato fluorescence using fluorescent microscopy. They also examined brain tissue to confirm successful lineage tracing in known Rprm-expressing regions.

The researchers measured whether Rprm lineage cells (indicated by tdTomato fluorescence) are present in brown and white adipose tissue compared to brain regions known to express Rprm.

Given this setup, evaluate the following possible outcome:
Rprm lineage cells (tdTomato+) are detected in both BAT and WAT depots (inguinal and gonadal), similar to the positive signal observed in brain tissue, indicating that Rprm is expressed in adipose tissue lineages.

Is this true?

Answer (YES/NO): NO